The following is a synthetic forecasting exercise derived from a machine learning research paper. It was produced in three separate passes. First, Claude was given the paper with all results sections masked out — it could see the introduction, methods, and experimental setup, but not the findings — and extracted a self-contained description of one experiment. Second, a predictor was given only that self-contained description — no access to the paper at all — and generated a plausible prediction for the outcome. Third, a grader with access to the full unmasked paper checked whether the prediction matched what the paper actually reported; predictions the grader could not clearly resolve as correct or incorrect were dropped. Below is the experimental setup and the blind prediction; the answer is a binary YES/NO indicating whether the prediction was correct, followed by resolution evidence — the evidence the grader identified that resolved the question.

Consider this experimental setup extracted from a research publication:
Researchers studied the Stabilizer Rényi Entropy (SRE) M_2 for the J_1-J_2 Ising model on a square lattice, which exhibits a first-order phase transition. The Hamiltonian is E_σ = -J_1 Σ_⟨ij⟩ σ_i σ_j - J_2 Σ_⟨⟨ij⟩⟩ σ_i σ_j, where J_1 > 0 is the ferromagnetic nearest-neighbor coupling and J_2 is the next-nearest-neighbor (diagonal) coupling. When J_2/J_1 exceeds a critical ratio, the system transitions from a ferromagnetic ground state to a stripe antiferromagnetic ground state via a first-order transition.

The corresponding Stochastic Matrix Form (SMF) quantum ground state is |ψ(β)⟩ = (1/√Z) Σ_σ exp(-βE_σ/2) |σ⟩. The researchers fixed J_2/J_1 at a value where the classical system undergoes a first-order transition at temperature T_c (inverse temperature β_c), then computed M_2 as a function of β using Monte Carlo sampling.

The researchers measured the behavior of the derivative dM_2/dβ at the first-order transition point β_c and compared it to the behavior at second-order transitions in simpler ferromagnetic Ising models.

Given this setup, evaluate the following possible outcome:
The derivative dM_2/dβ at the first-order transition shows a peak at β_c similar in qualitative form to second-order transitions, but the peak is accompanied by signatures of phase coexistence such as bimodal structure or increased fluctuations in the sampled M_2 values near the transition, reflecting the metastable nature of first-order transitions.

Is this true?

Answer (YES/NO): NO